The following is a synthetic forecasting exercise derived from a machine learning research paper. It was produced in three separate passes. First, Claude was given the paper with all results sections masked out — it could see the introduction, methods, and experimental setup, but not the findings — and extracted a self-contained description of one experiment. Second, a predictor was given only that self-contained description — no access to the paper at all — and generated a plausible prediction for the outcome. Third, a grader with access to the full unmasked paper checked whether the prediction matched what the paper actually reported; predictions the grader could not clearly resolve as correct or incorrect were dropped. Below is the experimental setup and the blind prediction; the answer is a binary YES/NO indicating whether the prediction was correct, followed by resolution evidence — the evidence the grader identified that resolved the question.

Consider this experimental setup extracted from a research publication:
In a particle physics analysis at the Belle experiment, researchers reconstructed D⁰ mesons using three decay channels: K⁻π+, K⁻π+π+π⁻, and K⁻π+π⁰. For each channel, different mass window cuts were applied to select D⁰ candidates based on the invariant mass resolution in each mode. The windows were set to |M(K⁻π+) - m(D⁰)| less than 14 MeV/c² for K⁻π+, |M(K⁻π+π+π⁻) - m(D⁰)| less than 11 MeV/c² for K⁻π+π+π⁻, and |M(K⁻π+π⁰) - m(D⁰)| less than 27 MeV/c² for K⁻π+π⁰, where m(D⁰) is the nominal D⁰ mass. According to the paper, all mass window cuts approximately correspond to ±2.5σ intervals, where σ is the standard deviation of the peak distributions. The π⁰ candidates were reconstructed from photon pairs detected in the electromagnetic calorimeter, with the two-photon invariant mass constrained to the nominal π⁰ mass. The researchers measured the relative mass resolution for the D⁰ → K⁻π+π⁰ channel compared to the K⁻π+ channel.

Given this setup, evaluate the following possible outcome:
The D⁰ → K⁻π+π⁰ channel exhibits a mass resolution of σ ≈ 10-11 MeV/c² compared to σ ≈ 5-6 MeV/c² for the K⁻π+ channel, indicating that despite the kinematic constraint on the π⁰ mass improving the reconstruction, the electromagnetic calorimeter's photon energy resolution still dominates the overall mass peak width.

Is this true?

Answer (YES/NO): YES